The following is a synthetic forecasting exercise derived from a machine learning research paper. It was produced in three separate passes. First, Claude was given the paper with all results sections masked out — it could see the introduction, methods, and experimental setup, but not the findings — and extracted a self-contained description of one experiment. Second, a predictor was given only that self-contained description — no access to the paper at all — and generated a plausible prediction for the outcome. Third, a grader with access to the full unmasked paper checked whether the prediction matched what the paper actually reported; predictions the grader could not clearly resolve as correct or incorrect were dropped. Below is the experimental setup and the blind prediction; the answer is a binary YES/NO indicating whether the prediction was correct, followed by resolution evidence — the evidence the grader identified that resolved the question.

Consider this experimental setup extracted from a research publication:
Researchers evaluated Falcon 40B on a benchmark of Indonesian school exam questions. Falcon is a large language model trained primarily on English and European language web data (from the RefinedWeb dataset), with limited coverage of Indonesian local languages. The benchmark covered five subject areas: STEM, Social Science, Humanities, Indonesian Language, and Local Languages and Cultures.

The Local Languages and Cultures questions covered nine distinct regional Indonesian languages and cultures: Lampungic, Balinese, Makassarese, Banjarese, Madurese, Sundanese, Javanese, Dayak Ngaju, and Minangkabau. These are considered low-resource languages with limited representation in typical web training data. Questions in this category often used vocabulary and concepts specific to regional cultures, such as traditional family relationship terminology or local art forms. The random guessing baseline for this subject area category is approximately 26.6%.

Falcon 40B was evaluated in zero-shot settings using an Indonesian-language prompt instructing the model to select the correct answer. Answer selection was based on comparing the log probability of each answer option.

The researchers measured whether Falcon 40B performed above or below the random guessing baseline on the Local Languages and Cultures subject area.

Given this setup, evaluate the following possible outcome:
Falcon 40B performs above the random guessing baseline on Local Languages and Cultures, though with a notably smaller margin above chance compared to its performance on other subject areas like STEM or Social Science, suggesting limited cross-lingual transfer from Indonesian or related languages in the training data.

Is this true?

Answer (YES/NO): YES